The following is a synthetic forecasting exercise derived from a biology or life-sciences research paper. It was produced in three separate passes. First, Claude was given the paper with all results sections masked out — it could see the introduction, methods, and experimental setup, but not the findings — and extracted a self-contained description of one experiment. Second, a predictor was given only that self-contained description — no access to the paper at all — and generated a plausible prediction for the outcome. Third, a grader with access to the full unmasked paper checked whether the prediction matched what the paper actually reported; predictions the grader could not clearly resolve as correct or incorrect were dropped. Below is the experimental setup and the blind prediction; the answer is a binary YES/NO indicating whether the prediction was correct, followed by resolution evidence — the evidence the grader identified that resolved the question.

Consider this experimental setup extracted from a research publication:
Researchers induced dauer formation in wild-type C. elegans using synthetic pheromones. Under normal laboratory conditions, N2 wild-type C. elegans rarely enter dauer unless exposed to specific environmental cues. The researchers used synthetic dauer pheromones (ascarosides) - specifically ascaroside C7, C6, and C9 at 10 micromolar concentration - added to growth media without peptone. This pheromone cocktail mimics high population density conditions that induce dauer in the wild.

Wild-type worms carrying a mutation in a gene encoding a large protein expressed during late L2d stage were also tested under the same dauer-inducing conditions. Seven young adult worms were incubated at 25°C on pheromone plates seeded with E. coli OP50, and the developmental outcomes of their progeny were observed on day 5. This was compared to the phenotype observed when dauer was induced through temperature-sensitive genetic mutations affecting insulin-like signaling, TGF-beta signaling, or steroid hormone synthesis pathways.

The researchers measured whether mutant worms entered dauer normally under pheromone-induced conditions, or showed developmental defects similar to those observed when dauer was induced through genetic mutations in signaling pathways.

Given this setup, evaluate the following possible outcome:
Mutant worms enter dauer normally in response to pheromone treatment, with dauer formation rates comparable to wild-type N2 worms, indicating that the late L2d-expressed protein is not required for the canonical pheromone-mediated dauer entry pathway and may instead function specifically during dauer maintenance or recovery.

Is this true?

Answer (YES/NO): NO